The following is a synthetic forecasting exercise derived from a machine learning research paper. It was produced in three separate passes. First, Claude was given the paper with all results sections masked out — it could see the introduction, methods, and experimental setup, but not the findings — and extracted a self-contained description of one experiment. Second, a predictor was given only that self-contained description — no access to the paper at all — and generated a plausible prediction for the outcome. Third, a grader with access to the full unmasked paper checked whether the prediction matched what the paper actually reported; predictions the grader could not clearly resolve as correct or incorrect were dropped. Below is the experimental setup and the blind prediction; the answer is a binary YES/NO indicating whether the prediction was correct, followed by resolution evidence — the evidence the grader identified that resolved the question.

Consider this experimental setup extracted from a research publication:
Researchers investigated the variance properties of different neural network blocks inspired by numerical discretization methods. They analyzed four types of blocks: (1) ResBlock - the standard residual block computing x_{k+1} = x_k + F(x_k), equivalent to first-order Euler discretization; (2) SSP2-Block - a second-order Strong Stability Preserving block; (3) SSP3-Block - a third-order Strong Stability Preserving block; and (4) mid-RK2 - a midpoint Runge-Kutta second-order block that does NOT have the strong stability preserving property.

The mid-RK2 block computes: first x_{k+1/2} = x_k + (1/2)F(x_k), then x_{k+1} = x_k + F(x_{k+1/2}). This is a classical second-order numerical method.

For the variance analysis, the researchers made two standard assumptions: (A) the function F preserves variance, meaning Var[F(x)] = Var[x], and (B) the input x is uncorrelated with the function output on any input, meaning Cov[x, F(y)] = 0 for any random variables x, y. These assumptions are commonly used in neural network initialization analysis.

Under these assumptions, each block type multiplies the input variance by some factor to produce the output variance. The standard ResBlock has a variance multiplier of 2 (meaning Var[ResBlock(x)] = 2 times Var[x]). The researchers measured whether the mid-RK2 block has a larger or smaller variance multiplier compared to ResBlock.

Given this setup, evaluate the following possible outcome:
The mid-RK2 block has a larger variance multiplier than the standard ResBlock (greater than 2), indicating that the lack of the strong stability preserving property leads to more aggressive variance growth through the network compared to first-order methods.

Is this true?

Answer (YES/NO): YES